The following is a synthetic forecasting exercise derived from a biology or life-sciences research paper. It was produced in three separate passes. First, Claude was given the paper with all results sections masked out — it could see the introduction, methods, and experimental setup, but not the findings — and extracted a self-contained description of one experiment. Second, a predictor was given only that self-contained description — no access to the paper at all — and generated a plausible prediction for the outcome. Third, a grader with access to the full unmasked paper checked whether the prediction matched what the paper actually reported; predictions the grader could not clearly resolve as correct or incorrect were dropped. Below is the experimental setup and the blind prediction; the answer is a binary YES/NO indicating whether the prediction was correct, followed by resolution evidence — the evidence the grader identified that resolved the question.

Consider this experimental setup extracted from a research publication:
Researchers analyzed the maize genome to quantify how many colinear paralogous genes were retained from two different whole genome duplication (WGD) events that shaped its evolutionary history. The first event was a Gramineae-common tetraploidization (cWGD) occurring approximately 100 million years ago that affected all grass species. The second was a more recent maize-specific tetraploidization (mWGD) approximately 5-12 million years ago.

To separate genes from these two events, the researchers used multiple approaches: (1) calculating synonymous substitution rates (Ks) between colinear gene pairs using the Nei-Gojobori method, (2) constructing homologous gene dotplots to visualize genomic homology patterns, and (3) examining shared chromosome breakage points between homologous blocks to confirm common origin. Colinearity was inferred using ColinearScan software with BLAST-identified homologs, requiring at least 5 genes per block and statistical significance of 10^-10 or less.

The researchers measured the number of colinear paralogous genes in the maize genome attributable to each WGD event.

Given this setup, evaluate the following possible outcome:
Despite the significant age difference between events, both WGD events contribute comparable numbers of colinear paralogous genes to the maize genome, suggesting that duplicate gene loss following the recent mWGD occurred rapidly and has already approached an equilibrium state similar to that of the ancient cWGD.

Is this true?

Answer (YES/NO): NO